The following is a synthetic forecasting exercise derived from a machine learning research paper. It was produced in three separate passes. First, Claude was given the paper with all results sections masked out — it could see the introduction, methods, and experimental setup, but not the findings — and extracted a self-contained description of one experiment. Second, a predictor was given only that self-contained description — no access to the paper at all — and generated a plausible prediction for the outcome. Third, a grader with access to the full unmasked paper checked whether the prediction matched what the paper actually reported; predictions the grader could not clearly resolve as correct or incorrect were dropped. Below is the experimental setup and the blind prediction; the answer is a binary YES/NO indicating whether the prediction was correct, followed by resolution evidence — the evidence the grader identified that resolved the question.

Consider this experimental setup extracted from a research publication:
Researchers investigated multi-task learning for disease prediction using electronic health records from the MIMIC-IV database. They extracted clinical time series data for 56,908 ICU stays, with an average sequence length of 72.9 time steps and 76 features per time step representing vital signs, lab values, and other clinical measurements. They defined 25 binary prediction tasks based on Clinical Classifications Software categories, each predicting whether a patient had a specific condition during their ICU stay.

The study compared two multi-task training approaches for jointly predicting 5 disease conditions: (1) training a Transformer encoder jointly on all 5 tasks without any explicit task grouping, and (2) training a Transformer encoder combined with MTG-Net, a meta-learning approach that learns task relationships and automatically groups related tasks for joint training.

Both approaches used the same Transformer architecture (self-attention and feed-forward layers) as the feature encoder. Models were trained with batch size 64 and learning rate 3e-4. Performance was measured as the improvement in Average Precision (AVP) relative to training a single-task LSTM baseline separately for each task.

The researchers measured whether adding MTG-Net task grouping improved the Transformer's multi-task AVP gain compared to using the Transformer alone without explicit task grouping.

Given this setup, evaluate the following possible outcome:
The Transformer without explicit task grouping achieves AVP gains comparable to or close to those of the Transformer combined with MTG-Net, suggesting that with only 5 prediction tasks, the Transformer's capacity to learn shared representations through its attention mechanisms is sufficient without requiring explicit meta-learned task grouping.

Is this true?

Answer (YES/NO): NO